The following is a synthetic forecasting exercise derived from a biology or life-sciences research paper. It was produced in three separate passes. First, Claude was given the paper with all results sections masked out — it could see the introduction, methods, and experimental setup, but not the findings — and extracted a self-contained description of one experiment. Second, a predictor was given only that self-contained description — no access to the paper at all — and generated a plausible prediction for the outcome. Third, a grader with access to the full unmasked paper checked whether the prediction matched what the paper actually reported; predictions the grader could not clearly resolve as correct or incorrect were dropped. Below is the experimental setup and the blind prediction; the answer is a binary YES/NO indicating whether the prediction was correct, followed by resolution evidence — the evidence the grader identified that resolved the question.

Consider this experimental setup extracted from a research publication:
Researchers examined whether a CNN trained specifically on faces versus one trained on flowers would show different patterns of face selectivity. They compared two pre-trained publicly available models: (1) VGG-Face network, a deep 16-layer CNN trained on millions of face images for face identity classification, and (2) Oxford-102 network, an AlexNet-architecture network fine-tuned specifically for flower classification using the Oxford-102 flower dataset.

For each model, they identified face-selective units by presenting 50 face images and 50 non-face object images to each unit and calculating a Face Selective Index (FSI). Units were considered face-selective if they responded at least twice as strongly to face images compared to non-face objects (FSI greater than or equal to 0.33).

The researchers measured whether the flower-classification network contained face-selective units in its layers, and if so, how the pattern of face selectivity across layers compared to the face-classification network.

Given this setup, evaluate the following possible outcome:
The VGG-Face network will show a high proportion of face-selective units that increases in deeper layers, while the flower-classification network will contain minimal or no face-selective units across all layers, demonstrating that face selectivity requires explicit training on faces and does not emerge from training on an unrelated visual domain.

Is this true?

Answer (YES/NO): NO